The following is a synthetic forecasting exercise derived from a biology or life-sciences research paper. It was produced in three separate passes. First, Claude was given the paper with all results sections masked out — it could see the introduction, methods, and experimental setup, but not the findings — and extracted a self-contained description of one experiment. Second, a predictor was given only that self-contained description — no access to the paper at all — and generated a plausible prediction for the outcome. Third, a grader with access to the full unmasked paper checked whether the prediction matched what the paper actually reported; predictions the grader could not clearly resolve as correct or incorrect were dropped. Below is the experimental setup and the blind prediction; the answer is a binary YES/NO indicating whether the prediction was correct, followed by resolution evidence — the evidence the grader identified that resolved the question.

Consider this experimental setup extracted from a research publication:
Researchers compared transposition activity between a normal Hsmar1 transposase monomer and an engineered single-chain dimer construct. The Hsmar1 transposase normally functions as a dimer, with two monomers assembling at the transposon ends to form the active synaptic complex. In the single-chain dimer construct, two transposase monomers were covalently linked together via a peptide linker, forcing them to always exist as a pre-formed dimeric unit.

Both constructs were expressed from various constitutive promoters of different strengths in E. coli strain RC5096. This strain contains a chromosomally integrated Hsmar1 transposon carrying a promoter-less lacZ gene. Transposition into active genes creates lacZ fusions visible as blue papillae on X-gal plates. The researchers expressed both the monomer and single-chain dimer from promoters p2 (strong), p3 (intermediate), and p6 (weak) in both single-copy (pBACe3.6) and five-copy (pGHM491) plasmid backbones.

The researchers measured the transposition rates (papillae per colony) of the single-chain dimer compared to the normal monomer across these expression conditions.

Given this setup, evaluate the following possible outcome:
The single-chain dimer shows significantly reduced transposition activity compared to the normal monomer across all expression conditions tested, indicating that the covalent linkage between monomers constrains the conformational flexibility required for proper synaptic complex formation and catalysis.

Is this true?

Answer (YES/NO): NO